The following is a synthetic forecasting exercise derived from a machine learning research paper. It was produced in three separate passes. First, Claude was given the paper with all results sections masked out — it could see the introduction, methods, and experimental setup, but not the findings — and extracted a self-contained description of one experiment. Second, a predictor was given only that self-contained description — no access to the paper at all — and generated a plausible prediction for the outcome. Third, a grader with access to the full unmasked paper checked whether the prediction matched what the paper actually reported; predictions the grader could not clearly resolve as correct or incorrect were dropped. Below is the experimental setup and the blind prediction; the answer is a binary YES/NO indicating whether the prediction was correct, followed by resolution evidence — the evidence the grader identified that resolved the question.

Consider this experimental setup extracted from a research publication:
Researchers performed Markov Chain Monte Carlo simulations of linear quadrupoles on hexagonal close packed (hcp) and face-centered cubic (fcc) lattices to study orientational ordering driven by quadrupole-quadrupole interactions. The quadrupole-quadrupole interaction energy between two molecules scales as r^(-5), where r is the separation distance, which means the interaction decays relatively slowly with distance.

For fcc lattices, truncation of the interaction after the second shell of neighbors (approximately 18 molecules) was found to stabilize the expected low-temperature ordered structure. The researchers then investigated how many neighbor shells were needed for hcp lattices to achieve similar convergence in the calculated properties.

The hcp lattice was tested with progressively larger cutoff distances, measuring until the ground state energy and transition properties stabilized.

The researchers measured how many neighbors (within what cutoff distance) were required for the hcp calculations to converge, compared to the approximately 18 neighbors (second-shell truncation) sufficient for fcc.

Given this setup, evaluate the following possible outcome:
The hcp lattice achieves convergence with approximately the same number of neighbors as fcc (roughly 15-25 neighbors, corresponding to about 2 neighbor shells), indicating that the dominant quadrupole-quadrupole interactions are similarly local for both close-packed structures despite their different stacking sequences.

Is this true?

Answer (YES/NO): NO